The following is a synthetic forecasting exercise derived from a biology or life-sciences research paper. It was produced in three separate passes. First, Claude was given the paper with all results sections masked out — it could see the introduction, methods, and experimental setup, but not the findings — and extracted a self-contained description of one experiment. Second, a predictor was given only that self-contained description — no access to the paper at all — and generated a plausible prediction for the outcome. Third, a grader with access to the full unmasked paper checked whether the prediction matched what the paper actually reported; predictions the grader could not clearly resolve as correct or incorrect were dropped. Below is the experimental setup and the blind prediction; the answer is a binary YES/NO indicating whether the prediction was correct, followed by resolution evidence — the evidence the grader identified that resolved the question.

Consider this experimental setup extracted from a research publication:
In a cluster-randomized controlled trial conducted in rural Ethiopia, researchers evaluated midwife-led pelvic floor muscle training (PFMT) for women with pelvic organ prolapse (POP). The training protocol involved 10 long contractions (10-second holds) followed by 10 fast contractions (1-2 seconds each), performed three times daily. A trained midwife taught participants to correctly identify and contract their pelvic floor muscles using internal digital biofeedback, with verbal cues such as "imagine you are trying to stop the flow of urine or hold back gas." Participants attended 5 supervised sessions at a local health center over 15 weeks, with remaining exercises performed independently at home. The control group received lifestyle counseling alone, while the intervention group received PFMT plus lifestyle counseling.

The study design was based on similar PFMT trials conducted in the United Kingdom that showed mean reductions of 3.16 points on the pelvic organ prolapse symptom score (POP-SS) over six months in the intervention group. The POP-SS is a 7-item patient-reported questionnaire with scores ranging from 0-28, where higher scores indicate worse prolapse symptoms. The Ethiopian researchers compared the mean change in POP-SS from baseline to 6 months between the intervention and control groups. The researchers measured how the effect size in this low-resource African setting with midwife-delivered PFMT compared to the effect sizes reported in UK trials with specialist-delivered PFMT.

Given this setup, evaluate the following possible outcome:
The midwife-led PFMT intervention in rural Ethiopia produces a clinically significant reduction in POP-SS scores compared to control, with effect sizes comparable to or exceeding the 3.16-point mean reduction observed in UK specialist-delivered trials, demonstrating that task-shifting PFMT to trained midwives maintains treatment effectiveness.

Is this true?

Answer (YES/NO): YES